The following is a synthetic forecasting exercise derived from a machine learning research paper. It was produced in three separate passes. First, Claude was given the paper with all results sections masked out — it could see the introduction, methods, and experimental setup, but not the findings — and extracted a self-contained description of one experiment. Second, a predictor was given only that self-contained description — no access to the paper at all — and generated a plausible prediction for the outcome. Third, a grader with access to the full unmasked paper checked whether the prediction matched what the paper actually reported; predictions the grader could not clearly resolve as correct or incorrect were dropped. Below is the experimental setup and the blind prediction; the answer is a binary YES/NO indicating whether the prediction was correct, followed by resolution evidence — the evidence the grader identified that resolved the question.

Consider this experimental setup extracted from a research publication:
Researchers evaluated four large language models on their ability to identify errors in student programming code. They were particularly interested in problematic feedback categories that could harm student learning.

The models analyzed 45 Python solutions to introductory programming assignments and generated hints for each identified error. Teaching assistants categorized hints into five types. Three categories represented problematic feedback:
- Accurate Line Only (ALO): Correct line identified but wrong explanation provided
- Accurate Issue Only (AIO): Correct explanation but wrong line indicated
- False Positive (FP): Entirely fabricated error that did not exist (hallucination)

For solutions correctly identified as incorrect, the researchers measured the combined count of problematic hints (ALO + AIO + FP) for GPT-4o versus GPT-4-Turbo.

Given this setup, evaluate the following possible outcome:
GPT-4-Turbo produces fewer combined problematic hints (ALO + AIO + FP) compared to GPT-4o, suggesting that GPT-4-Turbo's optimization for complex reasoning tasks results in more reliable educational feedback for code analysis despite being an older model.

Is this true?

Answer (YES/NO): YES